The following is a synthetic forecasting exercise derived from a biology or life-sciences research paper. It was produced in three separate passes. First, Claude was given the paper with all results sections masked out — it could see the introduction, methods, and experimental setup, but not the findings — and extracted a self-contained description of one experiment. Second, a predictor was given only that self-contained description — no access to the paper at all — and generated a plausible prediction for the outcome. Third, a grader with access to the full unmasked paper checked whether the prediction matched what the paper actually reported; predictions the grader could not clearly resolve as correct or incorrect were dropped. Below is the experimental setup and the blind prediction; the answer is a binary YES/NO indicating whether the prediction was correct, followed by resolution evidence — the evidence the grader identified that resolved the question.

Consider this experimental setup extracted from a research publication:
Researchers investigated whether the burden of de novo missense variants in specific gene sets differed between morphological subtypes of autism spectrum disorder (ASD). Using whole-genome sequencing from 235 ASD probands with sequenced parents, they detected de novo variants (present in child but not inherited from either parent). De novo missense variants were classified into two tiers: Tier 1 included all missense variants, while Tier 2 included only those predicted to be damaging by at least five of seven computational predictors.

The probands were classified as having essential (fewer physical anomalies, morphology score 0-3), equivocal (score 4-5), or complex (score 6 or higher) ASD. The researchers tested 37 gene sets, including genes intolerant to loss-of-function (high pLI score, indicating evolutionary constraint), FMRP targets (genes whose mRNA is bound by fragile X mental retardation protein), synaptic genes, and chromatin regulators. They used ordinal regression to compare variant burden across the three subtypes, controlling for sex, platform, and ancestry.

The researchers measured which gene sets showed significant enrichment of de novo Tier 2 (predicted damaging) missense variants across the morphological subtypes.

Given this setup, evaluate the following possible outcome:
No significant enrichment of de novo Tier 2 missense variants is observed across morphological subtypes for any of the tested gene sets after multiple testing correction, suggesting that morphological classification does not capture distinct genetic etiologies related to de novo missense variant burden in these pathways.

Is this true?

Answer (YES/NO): NO